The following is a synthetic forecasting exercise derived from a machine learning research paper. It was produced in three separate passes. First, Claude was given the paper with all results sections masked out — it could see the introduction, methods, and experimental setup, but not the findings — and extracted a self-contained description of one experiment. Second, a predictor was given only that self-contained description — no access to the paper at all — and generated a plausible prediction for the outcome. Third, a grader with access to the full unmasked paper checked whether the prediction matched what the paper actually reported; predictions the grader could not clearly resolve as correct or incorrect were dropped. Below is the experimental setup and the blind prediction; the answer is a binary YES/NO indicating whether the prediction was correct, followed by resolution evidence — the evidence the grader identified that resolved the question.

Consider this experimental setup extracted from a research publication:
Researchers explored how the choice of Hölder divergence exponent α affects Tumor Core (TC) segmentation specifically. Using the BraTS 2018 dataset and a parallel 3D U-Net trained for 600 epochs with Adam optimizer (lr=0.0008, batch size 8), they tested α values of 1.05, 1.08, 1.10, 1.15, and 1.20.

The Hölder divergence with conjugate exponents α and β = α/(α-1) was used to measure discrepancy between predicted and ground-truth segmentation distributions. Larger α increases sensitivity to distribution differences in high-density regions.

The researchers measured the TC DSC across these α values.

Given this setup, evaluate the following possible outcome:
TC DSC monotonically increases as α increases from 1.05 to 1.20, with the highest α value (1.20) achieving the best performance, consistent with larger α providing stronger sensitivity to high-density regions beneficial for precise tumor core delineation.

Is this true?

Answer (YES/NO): NO